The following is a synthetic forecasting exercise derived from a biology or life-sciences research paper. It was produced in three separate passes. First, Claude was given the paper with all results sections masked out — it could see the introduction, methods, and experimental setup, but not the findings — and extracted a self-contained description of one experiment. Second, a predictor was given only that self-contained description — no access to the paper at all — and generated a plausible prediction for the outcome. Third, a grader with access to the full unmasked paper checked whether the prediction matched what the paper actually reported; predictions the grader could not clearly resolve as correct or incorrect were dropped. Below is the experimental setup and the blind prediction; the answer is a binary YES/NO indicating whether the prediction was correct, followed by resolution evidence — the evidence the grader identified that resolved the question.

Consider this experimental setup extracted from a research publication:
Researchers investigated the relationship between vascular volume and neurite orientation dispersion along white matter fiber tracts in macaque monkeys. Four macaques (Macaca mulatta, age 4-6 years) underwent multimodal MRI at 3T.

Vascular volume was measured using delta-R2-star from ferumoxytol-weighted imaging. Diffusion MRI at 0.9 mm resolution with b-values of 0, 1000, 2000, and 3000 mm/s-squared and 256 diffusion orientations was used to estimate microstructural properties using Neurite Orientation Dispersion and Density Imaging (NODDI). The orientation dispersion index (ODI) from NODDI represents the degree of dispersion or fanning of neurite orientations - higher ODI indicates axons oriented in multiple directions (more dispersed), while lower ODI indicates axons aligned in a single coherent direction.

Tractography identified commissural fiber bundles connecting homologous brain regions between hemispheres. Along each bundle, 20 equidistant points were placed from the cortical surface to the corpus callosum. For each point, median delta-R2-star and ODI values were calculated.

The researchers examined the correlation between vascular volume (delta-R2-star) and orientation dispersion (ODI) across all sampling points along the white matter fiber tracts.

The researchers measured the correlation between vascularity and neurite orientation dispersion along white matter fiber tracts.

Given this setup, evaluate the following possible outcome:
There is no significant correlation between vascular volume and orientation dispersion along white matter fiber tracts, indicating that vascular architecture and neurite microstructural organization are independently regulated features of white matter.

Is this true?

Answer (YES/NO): NO